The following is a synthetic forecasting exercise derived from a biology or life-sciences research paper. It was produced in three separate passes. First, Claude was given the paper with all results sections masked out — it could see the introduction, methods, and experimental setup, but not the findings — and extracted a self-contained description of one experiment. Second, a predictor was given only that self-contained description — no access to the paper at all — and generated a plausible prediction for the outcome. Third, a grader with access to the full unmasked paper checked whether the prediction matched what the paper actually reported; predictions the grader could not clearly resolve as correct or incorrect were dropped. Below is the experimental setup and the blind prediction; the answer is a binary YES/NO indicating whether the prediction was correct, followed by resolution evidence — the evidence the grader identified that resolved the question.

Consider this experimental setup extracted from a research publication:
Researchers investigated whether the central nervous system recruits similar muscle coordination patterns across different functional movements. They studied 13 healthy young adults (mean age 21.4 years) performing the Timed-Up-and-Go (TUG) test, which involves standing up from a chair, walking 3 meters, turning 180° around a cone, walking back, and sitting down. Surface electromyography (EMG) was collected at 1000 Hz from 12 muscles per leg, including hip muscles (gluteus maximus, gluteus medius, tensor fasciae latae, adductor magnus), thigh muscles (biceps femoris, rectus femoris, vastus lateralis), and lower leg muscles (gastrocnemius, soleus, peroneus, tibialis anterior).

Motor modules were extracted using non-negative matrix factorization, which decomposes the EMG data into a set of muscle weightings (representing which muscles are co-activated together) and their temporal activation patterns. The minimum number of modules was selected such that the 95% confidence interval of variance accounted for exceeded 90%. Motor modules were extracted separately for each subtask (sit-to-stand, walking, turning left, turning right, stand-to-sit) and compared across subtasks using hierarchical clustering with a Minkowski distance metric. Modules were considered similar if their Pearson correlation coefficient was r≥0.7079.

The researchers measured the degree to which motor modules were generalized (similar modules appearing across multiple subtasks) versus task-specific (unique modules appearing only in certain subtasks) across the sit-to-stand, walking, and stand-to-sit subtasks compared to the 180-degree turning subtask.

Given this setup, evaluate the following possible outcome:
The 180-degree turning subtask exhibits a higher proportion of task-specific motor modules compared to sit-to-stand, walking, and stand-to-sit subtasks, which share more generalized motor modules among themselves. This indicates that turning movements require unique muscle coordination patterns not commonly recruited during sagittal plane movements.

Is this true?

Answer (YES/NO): YES